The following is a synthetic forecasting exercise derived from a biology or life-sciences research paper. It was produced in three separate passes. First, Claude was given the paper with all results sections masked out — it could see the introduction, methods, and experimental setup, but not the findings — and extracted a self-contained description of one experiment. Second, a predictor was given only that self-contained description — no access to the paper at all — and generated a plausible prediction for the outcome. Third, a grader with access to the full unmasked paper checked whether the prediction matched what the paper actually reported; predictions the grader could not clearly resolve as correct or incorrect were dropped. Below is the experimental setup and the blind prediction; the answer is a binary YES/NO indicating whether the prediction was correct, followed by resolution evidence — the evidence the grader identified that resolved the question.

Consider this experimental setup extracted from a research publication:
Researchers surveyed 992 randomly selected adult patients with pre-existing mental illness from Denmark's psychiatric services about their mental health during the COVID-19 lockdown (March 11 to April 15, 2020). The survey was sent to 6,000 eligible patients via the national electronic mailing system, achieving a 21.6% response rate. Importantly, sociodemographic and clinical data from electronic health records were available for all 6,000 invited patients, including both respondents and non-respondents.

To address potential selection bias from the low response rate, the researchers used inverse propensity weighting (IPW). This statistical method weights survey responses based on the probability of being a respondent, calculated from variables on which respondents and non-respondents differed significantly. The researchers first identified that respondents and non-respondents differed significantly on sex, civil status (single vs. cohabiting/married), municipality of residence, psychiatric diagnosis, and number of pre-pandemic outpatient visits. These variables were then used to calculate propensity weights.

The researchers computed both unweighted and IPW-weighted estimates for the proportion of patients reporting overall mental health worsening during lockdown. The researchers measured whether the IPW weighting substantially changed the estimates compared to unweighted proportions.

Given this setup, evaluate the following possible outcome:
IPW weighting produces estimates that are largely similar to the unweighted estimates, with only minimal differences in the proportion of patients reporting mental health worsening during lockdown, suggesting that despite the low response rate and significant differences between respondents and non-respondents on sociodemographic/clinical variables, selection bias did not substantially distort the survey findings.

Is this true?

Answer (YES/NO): YES